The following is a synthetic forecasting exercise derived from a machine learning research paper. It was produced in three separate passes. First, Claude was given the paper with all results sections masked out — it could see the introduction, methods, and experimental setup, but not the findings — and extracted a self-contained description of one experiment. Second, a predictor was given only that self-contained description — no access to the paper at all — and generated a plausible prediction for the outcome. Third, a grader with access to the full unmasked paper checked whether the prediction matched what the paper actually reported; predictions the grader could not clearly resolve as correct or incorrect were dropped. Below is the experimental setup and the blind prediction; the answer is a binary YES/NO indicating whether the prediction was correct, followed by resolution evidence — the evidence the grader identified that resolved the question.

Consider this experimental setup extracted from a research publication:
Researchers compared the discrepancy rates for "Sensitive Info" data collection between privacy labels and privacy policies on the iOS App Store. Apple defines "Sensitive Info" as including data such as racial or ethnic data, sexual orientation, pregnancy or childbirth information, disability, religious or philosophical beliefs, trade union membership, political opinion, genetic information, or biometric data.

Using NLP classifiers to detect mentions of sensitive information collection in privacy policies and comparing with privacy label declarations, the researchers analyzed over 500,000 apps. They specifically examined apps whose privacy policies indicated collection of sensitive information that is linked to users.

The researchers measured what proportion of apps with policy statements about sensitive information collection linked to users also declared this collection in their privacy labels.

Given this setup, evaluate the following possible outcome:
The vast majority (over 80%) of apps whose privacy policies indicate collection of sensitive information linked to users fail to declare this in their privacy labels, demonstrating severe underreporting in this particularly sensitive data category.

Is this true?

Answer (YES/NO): YES